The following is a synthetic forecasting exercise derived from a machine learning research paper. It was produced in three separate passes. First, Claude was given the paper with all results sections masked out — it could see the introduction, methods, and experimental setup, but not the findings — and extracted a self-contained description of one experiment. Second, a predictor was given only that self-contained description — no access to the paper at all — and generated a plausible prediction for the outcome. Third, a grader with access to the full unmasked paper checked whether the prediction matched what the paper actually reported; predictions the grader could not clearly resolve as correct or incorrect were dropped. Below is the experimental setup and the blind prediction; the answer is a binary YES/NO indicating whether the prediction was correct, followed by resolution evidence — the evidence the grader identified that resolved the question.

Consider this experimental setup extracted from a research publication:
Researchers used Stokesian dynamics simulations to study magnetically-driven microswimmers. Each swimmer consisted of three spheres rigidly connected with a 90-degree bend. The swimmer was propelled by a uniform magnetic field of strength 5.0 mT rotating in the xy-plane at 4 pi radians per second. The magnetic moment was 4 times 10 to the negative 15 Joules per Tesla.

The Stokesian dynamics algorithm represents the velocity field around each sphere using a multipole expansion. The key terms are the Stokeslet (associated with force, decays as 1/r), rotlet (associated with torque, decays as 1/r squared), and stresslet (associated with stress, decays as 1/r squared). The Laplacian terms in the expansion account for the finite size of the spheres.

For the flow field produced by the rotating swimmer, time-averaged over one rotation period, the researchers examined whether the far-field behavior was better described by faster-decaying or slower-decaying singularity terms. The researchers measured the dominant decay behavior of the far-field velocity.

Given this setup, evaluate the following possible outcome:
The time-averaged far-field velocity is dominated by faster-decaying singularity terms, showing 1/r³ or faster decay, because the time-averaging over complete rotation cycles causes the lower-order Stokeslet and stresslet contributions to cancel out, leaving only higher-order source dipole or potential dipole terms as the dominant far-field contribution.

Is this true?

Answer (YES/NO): NO